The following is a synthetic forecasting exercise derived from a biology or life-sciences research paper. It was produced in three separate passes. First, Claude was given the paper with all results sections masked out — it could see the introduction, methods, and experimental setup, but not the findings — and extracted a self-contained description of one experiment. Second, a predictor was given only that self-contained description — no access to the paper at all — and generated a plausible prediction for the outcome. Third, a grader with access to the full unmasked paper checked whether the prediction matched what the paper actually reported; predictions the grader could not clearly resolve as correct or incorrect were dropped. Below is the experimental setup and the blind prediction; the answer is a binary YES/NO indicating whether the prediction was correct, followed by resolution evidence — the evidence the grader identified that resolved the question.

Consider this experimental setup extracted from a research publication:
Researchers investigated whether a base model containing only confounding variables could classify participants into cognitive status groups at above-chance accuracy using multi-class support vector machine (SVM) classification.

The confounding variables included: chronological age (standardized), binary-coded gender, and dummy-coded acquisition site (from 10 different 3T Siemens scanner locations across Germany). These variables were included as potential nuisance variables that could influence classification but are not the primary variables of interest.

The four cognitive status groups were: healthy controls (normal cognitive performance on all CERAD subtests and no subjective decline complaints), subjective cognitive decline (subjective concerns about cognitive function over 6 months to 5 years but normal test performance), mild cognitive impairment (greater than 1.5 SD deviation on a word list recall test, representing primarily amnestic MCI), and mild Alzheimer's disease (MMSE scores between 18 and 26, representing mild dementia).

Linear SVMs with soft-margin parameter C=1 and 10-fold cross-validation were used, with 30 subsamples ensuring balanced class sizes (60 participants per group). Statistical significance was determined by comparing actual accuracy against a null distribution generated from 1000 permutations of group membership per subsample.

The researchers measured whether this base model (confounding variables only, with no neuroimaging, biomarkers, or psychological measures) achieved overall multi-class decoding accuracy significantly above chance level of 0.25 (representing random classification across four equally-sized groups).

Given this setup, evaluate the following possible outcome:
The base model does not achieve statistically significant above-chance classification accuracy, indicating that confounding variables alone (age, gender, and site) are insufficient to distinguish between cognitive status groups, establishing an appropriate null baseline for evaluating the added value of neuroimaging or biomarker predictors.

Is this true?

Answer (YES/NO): NO